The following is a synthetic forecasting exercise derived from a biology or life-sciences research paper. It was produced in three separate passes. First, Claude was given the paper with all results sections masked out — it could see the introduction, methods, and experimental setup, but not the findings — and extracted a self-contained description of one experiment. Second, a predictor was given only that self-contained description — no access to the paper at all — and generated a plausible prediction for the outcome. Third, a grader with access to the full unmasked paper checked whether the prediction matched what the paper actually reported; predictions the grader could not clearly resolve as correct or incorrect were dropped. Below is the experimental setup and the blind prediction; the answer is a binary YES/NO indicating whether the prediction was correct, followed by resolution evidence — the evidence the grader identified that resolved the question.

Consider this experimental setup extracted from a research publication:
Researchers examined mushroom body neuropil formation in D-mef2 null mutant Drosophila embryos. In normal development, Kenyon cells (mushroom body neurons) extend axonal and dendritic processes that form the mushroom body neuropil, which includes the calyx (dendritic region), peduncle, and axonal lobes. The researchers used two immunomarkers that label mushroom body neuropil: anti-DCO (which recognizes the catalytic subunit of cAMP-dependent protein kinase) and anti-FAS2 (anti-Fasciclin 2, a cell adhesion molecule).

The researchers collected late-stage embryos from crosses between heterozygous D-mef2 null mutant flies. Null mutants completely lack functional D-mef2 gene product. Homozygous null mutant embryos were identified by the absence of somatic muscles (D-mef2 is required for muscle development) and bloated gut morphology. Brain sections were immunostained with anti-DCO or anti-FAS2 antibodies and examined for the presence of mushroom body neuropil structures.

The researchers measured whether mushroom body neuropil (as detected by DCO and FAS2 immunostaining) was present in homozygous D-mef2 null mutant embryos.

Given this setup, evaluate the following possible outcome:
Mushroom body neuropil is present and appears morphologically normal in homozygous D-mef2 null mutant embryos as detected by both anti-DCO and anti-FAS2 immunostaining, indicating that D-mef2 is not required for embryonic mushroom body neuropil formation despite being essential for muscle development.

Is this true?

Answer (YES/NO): NO